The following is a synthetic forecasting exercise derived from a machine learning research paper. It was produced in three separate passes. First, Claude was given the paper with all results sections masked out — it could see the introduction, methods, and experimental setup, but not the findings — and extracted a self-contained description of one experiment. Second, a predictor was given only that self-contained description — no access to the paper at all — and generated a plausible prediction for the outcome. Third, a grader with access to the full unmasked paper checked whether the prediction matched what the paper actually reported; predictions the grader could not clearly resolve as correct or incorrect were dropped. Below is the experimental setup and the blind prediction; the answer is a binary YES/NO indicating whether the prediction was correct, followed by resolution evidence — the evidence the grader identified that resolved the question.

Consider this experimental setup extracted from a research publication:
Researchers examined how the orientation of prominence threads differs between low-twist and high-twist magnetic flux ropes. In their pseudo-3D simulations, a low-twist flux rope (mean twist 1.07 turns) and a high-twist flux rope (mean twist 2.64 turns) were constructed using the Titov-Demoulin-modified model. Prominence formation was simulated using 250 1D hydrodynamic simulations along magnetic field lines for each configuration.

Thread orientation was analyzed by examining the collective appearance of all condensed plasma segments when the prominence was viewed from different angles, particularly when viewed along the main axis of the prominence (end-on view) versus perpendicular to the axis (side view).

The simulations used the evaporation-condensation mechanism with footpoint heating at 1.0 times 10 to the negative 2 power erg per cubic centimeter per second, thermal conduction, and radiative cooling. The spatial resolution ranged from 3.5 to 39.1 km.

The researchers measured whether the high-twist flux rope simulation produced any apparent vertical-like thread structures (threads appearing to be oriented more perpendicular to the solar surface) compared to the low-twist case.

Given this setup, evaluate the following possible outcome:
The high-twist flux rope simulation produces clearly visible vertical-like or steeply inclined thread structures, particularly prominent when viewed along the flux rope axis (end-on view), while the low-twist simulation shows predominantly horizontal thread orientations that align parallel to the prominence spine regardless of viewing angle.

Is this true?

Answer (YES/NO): NO